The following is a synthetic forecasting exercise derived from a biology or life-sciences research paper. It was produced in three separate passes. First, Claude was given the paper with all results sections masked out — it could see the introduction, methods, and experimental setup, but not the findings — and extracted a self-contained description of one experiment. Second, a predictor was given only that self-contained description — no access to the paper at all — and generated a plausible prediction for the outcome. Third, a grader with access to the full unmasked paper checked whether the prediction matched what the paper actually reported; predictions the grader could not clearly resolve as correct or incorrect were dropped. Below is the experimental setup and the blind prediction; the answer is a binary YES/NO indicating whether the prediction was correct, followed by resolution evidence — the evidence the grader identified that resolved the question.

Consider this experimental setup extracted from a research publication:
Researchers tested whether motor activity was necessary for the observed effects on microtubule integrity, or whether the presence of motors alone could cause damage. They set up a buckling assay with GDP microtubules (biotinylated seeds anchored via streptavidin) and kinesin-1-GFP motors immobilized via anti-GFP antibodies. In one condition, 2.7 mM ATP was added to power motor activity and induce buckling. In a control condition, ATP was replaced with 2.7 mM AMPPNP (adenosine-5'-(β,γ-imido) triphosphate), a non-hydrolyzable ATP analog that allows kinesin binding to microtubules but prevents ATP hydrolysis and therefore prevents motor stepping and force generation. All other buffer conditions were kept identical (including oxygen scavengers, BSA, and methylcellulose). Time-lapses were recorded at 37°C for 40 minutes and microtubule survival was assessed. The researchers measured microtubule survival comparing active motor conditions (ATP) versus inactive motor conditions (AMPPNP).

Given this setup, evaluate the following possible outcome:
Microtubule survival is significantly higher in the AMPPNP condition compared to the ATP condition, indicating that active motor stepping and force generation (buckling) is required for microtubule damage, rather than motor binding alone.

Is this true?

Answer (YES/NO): YES